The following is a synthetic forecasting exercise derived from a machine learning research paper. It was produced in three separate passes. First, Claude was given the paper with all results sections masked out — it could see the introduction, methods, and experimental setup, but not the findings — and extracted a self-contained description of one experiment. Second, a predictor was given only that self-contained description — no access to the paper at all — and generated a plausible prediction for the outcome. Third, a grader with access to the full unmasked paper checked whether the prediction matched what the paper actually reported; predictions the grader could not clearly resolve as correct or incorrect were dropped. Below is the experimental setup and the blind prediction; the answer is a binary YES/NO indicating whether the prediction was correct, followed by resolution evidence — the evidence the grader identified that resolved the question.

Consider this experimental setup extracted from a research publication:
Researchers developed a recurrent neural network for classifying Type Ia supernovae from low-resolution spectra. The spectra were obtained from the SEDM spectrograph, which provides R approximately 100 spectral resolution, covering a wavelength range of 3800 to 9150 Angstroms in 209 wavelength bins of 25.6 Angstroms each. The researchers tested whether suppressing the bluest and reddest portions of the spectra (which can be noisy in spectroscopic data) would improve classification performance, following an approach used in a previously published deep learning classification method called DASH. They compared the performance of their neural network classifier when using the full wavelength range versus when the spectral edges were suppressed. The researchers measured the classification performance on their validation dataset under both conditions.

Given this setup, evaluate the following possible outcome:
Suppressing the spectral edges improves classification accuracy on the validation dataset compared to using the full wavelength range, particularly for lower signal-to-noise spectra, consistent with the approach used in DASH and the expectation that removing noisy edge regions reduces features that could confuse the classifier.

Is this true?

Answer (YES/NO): NO